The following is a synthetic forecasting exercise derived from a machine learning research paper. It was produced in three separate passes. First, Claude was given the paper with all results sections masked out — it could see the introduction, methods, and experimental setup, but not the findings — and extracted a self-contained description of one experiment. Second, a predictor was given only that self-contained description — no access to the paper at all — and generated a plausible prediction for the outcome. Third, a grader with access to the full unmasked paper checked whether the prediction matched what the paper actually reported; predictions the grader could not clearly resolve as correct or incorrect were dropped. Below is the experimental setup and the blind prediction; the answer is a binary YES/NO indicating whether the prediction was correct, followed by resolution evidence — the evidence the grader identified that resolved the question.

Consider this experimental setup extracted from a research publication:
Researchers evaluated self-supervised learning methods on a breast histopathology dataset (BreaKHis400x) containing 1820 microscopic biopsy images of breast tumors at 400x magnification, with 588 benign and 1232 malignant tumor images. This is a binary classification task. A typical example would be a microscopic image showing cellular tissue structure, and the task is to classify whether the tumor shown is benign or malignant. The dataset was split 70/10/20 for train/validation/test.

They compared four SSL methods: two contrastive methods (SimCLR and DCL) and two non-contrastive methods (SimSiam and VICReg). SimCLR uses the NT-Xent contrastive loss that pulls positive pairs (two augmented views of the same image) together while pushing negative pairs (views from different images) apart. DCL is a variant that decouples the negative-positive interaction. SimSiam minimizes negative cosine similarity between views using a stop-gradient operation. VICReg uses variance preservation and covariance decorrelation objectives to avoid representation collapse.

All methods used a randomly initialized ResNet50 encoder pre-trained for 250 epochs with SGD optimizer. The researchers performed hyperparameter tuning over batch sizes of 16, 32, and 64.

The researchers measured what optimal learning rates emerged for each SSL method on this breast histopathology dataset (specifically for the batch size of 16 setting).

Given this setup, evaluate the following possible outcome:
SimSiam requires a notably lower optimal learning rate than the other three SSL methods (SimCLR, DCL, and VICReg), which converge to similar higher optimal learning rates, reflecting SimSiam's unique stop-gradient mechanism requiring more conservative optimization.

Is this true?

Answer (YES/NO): NO